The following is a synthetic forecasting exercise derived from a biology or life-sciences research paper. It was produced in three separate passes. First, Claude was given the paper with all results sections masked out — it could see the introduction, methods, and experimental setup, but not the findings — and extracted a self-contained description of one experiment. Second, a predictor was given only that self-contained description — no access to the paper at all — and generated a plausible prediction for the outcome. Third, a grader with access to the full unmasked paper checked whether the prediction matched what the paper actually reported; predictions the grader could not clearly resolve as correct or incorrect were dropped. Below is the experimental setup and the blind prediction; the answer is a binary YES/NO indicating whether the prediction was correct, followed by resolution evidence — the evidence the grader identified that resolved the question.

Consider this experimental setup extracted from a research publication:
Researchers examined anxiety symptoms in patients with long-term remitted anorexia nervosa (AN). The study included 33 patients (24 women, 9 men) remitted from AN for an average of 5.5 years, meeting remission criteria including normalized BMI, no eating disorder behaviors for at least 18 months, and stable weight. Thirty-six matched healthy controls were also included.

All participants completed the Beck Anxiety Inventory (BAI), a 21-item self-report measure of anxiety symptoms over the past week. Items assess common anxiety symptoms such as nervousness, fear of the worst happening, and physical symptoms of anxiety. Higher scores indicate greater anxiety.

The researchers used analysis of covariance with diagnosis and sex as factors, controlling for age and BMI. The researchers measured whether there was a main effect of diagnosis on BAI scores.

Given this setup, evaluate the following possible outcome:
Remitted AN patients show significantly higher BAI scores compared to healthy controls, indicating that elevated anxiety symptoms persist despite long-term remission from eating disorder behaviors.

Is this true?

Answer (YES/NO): YES